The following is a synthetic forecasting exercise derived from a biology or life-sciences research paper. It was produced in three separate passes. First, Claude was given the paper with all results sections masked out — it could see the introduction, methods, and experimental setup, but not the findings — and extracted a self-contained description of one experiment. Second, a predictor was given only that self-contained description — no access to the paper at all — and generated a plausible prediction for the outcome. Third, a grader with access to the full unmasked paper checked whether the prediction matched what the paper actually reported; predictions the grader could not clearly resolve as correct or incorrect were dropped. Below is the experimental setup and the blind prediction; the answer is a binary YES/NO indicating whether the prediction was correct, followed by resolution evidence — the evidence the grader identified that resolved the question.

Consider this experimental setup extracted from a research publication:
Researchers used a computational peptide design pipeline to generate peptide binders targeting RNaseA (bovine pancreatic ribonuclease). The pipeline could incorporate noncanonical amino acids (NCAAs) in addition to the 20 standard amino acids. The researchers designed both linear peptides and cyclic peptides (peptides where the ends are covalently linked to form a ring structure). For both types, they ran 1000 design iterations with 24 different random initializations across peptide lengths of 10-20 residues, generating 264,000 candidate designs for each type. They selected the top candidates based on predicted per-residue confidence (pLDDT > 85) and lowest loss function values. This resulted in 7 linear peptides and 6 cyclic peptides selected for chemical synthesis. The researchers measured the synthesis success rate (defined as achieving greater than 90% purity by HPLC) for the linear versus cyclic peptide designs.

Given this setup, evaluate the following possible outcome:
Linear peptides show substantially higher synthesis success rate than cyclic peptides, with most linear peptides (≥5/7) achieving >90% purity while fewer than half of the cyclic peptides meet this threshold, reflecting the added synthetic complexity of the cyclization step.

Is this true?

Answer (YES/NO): YES